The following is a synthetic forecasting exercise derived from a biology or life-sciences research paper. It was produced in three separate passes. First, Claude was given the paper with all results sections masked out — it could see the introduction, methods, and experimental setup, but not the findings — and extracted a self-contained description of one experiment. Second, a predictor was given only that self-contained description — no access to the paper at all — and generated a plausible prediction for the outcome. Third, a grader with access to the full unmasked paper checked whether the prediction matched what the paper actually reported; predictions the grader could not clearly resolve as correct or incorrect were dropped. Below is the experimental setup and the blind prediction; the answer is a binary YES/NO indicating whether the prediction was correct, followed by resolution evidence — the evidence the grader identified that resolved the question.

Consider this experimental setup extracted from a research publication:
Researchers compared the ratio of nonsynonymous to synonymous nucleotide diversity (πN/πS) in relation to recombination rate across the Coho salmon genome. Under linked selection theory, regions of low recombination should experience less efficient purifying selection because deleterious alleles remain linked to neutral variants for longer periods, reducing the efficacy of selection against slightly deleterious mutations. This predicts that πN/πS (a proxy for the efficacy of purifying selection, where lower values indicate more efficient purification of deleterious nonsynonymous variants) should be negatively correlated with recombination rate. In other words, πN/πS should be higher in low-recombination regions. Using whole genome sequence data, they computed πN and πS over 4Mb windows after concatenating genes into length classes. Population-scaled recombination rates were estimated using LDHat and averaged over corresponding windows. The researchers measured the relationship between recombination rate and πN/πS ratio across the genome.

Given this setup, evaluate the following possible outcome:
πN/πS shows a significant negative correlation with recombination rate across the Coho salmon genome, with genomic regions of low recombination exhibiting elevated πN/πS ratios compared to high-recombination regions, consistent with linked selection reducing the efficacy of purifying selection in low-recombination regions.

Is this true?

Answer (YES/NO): YES